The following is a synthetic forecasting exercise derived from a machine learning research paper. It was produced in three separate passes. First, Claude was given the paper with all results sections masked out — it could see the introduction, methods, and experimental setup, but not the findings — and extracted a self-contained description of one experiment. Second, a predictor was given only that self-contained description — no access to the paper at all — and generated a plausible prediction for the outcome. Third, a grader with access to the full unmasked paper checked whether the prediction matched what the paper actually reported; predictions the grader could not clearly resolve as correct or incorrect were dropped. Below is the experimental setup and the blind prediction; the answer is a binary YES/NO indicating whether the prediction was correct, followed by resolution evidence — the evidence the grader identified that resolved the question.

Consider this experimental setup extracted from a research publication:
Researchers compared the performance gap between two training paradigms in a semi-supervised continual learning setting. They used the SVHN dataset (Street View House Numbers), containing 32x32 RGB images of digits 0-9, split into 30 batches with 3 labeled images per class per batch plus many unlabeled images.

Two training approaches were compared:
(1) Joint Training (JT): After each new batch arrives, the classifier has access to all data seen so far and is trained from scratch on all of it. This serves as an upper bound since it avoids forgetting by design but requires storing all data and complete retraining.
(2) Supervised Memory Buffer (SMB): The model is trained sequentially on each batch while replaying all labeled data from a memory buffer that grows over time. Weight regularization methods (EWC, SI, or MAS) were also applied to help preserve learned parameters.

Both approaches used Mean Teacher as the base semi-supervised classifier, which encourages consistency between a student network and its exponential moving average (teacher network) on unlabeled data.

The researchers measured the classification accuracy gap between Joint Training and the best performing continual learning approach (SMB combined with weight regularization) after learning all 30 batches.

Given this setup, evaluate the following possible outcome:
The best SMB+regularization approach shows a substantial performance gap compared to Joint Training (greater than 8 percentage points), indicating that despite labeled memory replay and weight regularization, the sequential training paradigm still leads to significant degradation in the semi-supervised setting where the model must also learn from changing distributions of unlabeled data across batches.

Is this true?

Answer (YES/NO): YES